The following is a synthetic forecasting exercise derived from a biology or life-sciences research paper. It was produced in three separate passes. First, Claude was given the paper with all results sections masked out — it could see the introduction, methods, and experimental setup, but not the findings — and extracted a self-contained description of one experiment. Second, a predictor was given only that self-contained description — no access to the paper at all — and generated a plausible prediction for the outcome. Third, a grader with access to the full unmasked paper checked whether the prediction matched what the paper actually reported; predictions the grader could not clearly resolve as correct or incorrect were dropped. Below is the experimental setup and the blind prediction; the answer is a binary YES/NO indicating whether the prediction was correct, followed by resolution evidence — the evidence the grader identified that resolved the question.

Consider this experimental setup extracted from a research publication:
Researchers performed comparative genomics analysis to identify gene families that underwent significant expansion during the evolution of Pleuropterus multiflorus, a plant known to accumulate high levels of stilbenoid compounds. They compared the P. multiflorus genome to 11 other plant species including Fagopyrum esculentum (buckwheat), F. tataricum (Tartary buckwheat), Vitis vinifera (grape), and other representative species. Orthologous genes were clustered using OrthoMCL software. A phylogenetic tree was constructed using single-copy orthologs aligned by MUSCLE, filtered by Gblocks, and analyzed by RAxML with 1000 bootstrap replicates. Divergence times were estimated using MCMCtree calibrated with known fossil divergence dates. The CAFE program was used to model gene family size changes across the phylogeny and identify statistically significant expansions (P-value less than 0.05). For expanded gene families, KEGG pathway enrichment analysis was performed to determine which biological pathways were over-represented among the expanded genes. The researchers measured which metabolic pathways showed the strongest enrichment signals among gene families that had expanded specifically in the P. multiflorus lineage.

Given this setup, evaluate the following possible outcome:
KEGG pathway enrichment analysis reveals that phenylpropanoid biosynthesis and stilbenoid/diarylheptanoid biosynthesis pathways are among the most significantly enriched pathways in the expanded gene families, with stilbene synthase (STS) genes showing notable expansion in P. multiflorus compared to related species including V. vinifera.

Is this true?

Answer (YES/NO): NO